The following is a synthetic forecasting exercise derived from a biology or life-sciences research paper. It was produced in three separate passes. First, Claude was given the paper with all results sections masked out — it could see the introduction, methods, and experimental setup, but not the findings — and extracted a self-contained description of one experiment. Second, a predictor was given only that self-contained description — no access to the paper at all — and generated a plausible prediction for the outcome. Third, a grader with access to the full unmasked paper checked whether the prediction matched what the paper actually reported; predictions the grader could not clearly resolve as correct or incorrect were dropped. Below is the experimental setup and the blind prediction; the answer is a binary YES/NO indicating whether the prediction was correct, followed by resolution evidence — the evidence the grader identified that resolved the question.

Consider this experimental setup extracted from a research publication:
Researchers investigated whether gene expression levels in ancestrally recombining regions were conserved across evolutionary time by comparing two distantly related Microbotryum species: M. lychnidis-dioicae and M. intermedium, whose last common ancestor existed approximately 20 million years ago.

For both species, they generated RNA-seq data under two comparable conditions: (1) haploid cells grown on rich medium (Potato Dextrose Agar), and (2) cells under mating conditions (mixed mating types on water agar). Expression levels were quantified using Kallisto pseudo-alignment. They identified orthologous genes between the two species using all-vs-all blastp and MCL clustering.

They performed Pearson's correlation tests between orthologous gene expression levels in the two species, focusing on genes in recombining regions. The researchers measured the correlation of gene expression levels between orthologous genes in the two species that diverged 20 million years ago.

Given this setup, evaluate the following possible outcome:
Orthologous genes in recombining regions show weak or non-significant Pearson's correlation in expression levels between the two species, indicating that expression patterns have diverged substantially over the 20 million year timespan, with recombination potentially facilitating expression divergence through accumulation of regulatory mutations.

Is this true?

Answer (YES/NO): NO